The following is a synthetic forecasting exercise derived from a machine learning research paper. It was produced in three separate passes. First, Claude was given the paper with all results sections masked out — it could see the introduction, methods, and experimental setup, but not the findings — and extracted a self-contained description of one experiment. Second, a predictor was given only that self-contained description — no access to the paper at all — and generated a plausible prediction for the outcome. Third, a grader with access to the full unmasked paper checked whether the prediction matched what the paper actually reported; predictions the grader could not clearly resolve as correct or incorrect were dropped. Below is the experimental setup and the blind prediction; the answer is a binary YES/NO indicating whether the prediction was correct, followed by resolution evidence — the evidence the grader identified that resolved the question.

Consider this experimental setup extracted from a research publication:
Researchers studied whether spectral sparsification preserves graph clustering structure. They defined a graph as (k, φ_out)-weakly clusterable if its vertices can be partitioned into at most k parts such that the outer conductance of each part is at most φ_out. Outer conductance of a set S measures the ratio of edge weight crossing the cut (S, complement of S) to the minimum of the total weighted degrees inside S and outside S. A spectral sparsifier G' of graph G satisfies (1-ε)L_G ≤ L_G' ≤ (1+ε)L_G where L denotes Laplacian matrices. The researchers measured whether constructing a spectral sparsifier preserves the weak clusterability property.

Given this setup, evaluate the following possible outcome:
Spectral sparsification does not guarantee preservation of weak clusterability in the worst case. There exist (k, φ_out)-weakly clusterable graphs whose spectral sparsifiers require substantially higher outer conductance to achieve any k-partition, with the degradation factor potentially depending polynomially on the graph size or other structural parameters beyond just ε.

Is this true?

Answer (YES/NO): NO